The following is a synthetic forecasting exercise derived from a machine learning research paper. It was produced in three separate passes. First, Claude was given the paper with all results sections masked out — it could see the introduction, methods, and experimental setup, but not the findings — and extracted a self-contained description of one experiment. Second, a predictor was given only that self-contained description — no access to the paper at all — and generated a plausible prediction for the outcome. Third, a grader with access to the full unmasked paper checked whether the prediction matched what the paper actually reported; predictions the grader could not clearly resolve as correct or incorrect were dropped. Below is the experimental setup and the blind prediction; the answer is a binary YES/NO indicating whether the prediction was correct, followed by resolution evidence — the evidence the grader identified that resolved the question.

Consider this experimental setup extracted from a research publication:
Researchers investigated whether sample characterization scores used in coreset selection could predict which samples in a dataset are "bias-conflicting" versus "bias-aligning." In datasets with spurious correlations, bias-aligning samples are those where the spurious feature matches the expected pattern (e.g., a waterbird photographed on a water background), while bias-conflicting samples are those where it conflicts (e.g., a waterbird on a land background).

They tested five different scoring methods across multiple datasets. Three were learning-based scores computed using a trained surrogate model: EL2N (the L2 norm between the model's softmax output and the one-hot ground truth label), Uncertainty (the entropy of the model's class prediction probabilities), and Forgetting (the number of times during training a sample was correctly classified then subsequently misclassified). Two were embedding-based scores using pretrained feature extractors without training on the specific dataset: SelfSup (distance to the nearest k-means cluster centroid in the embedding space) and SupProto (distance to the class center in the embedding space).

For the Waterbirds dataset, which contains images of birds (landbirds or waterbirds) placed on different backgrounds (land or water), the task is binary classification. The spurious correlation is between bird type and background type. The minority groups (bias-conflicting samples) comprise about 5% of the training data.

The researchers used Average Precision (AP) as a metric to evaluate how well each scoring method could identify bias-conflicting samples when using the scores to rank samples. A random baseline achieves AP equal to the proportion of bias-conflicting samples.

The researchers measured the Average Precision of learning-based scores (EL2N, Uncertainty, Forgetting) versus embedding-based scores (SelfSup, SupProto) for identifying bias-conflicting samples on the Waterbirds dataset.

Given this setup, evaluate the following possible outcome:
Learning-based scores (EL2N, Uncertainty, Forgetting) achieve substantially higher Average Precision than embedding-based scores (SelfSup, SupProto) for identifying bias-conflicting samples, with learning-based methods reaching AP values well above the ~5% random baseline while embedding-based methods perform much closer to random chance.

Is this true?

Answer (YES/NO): NO